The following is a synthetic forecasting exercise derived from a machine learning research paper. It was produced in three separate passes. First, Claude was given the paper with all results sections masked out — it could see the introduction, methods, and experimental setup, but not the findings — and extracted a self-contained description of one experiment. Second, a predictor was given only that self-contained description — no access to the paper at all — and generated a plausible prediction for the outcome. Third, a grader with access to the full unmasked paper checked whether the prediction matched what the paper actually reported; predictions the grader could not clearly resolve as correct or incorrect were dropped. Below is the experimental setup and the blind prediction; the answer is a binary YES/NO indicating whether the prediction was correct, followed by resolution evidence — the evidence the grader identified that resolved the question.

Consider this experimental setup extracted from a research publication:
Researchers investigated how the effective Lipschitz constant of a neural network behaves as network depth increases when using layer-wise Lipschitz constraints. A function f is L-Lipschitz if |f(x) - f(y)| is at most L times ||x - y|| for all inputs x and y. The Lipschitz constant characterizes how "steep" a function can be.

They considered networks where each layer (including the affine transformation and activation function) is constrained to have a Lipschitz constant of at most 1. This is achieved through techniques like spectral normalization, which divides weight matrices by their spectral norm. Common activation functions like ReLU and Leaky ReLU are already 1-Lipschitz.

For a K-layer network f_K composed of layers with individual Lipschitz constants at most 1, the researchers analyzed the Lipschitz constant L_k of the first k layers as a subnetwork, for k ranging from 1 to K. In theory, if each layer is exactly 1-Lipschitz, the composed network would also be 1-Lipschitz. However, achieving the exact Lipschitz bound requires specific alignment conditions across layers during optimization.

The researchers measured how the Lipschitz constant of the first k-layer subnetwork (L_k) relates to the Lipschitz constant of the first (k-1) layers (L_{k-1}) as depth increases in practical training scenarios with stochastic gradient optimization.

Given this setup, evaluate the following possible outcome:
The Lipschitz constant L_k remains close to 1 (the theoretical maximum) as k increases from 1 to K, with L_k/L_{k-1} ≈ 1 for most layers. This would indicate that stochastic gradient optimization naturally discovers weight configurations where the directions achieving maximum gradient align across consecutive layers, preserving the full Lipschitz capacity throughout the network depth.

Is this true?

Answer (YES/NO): NO